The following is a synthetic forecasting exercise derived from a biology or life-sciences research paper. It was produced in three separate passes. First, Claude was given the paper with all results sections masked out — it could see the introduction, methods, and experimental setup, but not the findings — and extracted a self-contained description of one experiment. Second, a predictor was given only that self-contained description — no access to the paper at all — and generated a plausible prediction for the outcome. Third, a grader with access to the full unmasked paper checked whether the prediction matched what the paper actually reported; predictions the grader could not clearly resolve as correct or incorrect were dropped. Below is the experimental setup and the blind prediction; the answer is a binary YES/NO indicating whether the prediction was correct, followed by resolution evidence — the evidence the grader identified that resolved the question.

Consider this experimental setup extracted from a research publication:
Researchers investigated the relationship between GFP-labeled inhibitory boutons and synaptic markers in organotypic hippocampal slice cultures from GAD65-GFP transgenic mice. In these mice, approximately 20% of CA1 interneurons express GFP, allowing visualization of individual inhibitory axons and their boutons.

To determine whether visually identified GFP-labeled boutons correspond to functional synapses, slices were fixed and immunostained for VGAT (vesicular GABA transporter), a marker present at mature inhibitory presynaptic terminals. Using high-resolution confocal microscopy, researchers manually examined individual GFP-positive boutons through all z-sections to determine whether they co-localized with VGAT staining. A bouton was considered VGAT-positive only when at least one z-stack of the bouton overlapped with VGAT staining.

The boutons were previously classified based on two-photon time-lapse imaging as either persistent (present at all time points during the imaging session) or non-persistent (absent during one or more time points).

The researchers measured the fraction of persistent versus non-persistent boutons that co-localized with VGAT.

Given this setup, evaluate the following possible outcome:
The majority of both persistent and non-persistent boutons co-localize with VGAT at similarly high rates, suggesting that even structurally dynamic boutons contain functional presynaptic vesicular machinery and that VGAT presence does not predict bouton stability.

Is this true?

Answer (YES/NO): NO